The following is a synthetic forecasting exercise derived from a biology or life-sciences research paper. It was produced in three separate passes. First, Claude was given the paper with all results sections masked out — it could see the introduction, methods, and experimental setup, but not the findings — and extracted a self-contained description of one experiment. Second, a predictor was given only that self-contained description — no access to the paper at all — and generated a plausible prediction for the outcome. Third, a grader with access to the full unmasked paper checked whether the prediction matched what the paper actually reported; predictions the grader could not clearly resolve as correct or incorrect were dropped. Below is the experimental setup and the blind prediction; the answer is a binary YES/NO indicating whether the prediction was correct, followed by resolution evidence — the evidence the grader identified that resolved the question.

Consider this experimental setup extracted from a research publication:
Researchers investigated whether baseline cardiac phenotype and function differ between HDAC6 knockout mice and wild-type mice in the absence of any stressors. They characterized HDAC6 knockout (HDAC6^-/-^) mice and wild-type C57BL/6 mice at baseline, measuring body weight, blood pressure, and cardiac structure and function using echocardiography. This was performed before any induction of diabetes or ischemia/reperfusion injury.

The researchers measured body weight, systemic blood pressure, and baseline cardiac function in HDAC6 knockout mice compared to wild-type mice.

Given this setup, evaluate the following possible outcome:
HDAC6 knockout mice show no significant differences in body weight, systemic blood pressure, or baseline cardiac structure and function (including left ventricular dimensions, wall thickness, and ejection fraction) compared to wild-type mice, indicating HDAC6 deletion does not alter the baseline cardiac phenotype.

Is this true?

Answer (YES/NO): YES